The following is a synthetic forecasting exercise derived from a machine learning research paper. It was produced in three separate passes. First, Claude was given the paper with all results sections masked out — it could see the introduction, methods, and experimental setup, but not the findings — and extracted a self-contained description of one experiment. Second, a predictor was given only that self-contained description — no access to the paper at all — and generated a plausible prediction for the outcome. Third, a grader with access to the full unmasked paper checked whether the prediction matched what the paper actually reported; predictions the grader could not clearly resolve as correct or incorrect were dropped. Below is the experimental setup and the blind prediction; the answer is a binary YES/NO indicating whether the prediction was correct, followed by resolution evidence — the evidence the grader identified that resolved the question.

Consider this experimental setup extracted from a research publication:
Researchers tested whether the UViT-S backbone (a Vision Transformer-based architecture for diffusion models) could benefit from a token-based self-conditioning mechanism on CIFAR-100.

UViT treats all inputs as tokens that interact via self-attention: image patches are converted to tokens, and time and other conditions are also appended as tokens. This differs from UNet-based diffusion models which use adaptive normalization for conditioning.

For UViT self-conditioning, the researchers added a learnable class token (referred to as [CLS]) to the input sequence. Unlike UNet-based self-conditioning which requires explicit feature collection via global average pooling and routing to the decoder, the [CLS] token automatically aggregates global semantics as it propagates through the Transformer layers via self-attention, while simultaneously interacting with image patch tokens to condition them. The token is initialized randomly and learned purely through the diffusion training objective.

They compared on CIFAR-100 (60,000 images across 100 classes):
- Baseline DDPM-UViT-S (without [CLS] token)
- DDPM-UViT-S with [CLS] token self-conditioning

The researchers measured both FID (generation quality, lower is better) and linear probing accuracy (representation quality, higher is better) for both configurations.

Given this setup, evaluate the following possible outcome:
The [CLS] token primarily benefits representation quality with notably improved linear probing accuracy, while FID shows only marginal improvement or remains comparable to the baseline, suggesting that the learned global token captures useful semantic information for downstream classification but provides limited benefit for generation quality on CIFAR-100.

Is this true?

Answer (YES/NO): NO